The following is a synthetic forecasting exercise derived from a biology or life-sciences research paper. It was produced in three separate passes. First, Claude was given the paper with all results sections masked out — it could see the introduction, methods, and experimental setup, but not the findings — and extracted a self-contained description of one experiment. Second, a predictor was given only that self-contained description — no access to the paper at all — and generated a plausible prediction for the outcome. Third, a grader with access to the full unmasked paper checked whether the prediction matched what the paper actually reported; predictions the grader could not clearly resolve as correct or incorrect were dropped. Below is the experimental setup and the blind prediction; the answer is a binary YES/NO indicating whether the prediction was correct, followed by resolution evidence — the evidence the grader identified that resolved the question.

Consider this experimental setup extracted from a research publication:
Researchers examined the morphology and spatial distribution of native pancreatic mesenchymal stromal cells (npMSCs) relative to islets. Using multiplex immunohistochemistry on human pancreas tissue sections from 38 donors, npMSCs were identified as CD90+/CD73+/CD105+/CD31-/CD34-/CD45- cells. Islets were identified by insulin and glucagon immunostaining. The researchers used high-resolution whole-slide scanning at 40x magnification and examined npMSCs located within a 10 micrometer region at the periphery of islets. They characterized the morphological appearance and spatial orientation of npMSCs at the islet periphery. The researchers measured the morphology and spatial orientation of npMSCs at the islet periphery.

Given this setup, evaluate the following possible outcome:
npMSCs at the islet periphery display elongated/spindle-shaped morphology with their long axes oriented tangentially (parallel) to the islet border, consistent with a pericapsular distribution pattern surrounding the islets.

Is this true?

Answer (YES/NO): YES